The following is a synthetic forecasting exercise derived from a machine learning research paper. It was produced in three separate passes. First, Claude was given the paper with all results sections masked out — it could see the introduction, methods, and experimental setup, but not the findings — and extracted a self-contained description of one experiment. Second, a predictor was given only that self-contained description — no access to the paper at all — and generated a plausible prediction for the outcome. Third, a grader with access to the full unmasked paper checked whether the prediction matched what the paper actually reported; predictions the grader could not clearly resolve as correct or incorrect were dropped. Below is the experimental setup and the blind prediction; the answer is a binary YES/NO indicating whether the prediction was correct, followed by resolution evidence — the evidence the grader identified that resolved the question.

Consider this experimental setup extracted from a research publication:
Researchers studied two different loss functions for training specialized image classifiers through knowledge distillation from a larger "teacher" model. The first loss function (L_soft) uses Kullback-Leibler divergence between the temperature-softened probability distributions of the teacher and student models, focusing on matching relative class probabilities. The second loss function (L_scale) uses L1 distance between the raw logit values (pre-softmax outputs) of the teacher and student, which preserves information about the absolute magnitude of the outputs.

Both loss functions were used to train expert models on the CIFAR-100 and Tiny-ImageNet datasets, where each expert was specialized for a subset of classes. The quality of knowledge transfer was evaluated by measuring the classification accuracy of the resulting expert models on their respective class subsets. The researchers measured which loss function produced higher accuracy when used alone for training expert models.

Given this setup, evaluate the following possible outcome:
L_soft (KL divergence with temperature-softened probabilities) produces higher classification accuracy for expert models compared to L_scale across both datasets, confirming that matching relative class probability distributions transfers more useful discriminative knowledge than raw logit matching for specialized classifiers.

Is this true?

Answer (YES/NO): YES